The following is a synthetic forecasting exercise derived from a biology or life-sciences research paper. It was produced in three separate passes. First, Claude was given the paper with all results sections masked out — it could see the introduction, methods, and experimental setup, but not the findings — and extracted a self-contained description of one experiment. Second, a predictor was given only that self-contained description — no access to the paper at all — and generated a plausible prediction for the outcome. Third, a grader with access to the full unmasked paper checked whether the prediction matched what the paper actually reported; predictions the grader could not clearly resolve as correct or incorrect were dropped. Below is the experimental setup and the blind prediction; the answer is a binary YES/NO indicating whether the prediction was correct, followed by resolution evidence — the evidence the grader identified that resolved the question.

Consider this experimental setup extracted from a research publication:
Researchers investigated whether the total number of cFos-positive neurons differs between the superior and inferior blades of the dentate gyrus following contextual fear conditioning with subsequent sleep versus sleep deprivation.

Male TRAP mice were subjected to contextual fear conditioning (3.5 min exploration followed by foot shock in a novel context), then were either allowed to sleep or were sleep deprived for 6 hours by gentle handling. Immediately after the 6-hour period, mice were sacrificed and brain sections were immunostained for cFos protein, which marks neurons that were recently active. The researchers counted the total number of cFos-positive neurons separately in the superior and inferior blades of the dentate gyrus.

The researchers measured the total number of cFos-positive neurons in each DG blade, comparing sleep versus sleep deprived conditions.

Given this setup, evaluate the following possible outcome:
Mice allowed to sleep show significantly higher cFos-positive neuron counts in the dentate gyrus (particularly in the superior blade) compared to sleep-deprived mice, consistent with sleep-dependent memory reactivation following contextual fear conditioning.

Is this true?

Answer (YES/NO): NO